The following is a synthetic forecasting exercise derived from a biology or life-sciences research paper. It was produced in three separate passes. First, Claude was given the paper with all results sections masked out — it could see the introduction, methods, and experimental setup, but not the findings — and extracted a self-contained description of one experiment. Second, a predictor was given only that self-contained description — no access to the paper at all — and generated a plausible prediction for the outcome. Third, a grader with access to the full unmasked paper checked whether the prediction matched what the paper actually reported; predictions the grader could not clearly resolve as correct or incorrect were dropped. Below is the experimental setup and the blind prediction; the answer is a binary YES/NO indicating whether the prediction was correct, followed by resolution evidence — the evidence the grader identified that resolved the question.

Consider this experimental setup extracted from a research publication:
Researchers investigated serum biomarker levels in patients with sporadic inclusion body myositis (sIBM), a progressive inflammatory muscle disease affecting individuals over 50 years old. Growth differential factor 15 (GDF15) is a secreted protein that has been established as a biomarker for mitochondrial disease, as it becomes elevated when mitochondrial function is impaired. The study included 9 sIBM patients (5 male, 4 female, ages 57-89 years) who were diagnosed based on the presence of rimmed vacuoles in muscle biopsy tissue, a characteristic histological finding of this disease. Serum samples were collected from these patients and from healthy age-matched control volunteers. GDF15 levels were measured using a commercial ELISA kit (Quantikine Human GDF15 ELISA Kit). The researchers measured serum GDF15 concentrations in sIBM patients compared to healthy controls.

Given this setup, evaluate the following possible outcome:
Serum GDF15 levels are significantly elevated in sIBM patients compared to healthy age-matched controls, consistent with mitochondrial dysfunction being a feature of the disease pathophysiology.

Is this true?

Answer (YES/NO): YES